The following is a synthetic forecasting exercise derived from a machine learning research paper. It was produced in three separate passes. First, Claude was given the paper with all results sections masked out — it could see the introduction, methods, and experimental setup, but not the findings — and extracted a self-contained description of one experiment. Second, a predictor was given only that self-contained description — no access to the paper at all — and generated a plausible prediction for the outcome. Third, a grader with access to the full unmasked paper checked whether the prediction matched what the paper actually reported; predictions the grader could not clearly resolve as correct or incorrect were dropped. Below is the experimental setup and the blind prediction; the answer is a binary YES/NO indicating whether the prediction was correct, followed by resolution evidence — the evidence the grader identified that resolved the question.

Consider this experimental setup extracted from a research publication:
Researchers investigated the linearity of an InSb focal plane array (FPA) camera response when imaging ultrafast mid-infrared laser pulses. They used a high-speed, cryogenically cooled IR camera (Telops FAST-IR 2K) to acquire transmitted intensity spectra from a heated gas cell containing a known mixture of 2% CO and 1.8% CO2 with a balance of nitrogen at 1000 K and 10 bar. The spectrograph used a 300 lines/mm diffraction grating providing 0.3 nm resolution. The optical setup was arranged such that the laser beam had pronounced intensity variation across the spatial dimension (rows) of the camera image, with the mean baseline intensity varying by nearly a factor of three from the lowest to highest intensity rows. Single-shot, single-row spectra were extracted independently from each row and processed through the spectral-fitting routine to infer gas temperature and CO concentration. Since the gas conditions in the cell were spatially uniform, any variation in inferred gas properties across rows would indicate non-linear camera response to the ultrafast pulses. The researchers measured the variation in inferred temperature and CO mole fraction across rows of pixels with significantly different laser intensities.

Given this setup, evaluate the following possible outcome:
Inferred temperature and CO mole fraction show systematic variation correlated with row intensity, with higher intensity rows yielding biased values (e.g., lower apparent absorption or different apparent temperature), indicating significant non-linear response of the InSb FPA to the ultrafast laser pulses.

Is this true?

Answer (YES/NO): NO